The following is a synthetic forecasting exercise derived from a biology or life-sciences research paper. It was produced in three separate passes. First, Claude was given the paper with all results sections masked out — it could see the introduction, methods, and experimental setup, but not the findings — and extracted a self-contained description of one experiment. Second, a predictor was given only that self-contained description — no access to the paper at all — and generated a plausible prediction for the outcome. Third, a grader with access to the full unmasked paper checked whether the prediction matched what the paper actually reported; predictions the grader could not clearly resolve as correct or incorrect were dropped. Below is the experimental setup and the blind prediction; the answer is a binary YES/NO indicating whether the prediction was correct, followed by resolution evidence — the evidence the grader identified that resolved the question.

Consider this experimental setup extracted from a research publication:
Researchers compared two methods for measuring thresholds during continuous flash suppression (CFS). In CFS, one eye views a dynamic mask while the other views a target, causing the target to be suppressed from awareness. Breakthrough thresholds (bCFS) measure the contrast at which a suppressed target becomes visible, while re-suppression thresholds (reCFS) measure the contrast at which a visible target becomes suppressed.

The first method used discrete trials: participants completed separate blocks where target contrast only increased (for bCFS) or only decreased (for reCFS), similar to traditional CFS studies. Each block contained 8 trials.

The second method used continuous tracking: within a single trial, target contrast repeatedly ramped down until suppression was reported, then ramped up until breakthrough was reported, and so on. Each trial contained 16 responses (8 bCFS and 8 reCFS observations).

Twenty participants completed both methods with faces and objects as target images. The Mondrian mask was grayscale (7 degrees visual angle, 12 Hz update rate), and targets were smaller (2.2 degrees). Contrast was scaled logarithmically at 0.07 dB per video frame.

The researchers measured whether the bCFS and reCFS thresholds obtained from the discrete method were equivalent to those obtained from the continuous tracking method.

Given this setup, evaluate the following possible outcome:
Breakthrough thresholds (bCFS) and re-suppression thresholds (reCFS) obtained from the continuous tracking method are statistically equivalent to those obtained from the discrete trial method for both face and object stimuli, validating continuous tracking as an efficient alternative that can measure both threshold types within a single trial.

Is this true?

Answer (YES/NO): NO